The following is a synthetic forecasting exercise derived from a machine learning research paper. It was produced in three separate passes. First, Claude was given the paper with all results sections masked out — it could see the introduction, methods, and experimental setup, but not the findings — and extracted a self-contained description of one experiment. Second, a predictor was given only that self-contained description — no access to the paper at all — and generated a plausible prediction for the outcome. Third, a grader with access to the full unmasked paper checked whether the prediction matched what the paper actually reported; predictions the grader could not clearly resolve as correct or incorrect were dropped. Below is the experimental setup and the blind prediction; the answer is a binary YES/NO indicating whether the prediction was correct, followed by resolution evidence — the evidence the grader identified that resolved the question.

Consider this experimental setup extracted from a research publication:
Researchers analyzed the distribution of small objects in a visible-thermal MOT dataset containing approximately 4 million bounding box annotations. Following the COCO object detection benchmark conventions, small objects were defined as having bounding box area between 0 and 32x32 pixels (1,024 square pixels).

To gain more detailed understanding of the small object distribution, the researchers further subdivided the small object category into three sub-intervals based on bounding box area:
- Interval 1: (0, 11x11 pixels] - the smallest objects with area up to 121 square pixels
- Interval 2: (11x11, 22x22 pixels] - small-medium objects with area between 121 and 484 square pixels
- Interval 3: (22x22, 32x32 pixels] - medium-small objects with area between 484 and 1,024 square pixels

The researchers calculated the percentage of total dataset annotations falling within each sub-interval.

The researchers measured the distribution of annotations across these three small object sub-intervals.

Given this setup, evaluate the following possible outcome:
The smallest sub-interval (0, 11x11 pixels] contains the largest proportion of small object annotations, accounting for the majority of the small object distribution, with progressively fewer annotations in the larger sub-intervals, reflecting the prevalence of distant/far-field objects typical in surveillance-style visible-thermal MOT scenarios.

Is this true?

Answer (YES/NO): NO